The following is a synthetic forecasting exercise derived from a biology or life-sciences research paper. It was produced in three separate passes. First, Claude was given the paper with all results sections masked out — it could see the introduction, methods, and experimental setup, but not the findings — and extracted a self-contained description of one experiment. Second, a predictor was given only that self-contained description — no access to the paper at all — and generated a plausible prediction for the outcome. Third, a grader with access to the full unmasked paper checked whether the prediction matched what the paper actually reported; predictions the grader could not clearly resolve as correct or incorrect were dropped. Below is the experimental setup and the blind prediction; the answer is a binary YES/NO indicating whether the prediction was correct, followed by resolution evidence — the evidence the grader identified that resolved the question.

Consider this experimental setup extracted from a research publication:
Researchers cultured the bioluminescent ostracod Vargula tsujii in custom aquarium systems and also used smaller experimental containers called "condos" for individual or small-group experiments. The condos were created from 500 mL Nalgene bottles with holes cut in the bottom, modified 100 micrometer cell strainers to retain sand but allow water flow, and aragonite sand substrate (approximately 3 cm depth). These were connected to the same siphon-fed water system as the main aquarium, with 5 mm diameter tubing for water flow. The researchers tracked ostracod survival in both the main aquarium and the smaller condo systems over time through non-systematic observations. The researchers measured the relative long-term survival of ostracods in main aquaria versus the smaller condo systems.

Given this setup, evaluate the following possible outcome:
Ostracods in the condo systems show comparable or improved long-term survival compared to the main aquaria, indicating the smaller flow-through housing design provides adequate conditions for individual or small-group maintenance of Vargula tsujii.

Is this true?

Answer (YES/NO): NO